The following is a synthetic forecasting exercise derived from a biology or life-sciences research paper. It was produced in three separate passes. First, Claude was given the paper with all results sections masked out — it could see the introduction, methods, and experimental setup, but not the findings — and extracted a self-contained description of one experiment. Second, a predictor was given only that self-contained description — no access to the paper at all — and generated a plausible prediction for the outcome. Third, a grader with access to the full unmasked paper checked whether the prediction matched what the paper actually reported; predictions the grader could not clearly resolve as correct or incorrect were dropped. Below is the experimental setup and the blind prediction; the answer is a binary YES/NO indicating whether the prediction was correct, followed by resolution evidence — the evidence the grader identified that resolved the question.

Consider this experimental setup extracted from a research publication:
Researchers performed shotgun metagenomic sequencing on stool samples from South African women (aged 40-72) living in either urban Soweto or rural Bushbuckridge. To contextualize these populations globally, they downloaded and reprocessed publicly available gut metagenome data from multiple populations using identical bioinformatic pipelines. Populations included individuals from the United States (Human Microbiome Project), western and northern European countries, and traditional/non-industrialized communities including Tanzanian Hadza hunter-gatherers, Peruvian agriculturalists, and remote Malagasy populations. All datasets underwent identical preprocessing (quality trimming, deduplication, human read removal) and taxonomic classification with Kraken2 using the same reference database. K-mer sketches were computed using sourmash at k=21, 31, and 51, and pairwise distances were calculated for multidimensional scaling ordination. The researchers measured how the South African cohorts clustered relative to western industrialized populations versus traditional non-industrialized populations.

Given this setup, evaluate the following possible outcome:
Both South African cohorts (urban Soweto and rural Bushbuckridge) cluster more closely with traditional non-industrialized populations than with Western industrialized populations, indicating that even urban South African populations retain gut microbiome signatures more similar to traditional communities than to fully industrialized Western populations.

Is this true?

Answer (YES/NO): NO